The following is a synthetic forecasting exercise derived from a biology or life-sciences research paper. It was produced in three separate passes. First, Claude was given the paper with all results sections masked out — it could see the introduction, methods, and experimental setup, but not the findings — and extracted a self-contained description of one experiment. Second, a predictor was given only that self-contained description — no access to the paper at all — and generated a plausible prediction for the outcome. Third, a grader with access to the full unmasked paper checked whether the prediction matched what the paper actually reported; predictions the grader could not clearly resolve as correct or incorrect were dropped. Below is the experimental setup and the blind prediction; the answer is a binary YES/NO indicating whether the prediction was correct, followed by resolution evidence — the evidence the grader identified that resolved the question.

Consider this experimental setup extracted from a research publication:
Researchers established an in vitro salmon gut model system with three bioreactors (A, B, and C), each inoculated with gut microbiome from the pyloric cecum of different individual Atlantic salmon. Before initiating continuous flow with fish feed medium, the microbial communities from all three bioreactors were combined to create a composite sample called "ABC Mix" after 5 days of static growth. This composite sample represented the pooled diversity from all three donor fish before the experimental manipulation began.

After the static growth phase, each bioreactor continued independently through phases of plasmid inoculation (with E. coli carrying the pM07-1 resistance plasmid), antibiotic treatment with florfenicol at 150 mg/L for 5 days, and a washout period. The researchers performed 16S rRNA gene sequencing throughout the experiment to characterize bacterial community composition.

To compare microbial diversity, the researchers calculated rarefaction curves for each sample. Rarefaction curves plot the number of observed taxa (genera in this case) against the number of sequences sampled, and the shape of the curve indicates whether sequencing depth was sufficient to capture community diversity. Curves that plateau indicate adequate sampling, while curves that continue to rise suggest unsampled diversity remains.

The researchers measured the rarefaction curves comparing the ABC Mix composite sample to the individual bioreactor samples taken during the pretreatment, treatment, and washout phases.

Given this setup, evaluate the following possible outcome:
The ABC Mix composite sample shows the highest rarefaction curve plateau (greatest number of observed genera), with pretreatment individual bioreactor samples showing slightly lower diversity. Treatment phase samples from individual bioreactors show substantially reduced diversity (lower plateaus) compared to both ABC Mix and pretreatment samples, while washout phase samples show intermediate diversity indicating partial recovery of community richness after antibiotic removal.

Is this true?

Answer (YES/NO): NO